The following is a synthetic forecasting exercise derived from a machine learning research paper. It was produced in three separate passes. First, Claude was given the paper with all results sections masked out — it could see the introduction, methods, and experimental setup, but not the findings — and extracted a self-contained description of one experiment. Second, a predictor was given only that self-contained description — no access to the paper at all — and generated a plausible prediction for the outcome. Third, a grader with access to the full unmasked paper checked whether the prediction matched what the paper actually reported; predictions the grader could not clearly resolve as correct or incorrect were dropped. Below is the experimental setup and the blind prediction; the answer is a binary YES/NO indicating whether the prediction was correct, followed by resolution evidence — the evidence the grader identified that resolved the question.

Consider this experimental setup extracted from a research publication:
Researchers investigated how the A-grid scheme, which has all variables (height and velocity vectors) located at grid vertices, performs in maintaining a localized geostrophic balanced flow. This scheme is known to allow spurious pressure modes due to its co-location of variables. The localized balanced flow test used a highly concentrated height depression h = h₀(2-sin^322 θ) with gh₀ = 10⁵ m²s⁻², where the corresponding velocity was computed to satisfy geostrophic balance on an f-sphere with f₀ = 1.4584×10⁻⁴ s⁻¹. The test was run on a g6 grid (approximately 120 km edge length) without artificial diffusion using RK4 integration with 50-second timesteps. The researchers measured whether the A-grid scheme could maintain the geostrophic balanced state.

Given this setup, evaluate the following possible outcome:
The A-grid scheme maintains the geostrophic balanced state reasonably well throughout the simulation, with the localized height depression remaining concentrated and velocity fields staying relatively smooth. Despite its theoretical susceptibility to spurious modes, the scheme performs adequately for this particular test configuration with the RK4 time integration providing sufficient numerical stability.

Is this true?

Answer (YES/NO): NO